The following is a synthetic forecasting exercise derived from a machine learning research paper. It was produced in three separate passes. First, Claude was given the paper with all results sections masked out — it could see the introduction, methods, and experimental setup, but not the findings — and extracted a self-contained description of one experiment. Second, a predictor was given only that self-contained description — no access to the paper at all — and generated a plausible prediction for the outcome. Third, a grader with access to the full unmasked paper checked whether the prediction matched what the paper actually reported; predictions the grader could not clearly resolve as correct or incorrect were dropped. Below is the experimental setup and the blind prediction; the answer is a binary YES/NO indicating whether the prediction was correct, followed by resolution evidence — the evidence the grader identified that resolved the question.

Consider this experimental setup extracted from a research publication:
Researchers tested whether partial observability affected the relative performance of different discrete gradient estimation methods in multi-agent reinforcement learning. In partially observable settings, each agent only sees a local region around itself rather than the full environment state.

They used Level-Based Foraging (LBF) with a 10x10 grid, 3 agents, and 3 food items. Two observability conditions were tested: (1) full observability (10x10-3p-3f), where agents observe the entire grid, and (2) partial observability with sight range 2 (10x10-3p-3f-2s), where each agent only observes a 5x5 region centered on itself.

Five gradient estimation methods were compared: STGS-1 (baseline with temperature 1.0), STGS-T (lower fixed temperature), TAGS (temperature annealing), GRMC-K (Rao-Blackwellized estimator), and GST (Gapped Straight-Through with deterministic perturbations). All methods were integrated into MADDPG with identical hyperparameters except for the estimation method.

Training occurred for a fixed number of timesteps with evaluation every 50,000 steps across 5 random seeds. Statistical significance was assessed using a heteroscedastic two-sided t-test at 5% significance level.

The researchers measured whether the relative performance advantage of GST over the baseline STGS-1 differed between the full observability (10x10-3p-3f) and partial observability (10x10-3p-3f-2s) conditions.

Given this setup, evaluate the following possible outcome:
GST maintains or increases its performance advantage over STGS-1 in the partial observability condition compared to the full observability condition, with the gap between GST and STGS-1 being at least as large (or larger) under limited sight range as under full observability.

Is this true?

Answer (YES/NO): NO